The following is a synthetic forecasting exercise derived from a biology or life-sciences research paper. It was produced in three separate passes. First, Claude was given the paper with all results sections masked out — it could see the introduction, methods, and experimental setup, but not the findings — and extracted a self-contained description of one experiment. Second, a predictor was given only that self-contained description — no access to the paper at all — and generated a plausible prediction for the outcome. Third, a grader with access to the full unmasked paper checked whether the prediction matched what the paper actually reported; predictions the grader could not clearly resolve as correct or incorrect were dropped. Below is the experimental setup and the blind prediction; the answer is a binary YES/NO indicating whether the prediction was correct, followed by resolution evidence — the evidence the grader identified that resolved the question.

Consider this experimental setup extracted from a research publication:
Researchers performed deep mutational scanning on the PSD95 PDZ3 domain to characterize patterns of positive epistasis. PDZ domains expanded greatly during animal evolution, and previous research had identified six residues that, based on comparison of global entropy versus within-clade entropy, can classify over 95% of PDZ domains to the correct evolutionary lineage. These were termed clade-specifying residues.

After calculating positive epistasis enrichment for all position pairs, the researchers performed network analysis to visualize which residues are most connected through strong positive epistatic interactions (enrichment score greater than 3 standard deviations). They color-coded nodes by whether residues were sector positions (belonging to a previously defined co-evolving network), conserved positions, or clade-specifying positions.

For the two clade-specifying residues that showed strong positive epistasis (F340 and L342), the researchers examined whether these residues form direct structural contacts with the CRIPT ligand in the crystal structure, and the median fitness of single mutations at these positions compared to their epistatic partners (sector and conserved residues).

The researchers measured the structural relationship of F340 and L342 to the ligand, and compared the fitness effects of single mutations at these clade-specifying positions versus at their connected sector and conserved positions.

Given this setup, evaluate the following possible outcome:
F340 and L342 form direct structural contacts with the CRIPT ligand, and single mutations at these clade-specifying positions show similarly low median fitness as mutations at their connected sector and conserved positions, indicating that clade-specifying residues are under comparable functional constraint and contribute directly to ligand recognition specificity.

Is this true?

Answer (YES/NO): NO